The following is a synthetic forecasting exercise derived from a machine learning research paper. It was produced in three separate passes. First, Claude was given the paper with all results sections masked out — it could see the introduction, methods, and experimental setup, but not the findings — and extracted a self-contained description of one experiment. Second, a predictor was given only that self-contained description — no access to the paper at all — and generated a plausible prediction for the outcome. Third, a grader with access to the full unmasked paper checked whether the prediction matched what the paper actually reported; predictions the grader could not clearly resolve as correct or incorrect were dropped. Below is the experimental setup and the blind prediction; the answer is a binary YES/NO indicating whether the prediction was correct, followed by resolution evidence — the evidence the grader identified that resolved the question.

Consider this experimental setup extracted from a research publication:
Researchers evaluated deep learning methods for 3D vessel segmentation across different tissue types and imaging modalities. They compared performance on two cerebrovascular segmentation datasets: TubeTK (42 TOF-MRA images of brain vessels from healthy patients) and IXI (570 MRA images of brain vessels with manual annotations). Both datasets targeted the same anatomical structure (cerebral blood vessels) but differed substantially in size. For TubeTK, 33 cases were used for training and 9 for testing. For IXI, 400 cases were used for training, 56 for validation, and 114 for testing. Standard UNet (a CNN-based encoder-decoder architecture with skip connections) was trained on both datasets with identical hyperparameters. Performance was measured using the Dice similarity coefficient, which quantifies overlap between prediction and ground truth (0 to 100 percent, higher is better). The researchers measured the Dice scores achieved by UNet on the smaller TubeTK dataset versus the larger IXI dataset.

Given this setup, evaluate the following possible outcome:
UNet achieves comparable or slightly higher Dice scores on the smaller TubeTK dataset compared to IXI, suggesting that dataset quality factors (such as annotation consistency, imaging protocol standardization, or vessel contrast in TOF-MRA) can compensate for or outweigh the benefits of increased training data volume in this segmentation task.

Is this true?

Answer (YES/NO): NO